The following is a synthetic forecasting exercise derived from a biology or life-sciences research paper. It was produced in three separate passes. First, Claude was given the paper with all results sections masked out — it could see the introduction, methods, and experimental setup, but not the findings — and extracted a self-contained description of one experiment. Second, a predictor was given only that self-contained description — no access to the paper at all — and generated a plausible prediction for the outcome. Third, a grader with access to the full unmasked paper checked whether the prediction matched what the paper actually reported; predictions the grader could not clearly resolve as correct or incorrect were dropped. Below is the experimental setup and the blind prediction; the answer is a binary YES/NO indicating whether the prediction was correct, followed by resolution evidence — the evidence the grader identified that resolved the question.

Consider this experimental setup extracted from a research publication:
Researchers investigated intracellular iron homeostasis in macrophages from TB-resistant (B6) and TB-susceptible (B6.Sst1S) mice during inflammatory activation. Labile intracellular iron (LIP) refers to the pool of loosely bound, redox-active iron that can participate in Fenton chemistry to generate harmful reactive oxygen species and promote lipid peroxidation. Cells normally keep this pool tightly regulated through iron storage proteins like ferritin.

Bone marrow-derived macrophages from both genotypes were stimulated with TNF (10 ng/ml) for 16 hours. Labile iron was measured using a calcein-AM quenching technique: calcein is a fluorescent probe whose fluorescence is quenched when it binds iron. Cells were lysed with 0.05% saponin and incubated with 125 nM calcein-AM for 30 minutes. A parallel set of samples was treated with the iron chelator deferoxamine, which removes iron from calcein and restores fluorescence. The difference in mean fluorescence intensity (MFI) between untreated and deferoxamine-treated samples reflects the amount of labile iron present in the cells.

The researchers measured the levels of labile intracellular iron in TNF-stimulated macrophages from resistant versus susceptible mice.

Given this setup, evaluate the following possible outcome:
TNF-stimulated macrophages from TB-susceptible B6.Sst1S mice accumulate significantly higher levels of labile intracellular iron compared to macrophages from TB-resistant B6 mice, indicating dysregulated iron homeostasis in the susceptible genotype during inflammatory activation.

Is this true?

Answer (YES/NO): YES